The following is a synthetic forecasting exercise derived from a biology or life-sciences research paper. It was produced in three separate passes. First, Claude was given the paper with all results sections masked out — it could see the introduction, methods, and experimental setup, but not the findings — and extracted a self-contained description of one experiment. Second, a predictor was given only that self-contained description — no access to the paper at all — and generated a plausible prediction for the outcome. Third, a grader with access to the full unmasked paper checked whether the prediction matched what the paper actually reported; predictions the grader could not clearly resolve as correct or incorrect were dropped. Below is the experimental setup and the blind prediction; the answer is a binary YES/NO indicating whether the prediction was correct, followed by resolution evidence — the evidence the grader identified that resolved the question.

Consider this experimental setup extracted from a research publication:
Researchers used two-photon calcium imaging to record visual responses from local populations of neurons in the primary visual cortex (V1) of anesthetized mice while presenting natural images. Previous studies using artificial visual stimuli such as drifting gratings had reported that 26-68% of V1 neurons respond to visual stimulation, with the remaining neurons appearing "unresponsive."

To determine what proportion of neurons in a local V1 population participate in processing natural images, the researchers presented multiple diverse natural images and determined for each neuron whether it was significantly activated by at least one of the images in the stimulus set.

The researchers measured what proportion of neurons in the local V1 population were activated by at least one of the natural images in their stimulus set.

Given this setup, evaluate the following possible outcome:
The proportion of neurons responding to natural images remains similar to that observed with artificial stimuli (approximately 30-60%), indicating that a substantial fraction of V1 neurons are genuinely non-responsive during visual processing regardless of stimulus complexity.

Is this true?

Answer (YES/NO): NO